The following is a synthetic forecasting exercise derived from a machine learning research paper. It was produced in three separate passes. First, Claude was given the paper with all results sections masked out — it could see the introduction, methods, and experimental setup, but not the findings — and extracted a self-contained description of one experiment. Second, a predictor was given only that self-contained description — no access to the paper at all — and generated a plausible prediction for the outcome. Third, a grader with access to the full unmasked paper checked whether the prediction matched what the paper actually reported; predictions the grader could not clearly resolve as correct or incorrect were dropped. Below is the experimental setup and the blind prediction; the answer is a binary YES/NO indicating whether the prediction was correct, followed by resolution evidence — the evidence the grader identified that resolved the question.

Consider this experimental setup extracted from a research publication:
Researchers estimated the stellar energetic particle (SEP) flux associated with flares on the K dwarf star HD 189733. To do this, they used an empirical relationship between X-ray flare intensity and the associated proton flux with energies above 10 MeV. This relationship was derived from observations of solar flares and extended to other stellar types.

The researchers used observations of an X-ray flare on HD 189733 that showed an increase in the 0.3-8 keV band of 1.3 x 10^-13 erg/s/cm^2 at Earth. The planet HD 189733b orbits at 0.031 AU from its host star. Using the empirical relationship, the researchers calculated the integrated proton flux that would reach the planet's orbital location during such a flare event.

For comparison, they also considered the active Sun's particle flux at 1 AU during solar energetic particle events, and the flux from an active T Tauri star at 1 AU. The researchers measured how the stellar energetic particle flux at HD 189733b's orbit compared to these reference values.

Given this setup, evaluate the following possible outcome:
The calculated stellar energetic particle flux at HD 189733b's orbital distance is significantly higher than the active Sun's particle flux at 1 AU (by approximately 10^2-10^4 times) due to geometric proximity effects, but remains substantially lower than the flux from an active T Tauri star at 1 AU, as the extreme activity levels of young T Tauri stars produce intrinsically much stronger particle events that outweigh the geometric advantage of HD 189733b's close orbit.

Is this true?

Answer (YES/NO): NO